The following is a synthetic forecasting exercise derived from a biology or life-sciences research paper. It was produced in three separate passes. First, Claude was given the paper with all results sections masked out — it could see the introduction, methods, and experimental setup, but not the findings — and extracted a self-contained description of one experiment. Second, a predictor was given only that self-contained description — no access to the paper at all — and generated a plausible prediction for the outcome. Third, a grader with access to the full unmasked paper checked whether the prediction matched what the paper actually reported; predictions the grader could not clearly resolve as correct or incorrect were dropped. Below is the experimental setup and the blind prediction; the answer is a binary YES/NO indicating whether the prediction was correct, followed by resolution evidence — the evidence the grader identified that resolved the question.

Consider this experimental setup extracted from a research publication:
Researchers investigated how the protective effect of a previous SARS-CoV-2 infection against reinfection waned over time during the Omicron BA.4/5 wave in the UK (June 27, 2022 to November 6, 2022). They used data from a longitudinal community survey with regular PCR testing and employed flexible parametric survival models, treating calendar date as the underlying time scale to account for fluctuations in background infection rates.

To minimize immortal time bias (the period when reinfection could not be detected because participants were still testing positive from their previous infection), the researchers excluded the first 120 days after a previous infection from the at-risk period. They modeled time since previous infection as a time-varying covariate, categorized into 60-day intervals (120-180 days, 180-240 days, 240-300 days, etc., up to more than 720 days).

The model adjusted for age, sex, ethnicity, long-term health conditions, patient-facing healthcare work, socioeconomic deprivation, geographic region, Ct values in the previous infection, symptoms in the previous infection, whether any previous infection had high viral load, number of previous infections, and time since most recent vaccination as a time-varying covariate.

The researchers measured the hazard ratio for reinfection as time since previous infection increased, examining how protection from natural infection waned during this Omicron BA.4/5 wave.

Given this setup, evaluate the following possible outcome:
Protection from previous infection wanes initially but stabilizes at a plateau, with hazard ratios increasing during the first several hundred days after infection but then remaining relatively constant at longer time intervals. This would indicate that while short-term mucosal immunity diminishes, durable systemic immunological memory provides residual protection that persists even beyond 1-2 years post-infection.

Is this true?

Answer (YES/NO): NO